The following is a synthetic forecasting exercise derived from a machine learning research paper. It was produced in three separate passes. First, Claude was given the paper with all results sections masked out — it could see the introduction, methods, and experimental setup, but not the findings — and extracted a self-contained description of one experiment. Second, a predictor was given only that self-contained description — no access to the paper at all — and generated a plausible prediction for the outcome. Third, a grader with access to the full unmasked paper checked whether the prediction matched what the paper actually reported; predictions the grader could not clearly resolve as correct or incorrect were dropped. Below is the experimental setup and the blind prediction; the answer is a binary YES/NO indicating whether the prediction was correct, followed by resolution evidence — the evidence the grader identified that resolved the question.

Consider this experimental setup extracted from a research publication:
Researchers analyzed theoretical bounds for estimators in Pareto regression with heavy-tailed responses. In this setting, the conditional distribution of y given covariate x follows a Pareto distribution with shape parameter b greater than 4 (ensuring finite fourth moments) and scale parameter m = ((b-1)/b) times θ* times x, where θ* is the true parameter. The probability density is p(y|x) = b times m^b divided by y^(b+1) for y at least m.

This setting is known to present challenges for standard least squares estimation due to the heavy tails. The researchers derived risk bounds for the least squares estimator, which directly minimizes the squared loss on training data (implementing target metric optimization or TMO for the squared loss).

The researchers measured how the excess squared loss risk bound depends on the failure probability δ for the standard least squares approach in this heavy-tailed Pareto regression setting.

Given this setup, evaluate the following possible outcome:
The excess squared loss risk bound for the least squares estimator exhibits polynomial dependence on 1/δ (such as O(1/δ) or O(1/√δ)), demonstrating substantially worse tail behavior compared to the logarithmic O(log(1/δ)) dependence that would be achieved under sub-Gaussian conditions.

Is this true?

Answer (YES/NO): YES